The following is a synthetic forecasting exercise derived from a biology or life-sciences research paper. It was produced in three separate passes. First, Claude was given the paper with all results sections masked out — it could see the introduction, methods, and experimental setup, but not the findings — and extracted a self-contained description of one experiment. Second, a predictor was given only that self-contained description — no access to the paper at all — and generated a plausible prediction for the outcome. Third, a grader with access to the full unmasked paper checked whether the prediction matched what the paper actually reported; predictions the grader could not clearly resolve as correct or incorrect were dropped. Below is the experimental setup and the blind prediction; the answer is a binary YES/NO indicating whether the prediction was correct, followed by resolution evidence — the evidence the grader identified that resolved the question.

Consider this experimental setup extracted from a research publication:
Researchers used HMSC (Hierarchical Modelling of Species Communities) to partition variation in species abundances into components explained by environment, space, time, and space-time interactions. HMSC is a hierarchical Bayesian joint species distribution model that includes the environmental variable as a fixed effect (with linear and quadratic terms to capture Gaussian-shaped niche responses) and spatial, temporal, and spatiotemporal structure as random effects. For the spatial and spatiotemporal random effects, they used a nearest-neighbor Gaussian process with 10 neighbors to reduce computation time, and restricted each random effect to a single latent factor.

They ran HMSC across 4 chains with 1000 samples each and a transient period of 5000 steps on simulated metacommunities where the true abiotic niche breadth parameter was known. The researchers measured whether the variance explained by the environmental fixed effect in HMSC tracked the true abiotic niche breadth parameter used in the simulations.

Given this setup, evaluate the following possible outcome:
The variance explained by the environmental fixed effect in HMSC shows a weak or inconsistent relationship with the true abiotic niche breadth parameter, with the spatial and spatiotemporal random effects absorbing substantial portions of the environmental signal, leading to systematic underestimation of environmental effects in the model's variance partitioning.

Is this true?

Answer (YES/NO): NO